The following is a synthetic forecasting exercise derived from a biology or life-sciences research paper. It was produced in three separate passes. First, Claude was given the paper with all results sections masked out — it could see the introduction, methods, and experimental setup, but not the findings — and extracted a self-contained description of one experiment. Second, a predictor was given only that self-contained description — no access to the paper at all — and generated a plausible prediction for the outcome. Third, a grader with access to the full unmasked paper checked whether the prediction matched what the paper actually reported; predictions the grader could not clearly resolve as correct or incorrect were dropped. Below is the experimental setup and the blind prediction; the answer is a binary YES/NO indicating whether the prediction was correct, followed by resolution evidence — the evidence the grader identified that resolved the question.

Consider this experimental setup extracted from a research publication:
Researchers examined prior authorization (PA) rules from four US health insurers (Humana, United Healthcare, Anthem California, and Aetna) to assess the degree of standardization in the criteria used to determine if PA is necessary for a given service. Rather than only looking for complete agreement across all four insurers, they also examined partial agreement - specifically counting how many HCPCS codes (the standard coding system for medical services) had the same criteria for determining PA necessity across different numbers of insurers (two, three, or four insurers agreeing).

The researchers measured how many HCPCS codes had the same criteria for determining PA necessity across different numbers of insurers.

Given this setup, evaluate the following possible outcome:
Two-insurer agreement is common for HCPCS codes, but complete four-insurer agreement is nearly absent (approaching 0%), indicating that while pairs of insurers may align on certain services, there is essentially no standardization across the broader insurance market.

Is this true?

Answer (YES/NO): NO